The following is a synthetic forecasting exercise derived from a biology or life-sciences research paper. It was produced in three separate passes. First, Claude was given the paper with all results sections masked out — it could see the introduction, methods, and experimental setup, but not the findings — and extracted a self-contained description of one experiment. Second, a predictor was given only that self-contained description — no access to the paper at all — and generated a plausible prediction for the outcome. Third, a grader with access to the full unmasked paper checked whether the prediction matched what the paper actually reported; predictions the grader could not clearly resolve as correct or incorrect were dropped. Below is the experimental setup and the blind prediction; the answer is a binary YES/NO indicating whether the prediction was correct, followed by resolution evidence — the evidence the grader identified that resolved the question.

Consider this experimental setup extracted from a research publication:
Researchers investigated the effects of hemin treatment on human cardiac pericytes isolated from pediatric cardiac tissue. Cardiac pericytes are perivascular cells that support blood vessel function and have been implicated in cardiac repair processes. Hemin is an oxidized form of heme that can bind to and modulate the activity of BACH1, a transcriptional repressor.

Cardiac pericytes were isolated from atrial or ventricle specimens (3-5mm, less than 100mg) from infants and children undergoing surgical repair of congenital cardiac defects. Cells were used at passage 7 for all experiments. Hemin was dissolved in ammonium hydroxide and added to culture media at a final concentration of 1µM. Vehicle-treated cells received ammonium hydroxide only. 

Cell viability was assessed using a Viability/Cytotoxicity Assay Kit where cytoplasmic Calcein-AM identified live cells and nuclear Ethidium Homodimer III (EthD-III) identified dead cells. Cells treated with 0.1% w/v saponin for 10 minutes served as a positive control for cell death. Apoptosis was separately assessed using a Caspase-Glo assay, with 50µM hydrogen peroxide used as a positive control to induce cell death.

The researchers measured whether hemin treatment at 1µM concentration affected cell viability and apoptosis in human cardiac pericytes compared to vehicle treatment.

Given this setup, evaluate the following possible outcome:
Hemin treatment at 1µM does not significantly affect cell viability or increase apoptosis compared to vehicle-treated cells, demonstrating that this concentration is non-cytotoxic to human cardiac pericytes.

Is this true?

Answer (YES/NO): YES